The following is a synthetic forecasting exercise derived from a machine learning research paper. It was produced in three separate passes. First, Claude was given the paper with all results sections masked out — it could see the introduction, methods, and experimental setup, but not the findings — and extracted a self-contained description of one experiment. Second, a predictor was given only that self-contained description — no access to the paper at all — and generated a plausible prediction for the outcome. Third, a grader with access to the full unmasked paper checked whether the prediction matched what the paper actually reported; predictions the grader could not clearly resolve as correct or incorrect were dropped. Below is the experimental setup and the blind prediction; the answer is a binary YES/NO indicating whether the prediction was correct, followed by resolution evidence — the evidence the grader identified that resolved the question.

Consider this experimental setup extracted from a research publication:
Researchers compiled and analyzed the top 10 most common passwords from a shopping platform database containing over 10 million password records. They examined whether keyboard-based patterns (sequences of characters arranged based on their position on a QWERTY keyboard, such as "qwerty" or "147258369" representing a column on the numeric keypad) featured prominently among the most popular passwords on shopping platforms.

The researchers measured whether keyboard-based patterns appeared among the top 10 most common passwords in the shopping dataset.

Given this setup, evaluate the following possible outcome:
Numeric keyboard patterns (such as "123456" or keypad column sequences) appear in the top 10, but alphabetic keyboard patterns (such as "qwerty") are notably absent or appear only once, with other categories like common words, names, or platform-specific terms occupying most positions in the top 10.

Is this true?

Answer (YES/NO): NO